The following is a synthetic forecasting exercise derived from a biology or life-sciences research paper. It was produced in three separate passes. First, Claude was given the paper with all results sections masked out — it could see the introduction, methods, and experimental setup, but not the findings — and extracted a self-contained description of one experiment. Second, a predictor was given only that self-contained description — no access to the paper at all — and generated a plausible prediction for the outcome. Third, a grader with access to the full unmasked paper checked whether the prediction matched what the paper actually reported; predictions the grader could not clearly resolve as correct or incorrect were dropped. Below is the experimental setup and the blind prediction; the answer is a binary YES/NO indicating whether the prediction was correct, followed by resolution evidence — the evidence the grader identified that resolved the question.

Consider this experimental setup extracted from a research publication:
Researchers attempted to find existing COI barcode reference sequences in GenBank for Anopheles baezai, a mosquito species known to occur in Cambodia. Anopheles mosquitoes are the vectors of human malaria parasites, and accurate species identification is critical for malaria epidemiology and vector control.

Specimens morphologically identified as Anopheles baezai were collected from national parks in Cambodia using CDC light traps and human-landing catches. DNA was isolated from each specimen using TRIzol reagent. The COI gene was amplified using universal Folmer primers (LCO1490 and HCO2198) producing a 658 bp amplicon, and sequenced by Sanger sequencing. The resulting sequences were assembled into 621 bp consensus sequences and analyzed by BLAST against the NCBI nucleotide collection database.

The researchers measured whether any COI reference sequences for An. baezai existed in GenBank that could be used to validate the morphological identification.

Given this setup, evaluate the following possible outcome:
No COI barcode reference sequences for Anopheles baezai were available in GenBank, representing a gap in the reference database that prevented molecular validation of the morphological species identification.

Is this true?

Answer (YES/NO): YES